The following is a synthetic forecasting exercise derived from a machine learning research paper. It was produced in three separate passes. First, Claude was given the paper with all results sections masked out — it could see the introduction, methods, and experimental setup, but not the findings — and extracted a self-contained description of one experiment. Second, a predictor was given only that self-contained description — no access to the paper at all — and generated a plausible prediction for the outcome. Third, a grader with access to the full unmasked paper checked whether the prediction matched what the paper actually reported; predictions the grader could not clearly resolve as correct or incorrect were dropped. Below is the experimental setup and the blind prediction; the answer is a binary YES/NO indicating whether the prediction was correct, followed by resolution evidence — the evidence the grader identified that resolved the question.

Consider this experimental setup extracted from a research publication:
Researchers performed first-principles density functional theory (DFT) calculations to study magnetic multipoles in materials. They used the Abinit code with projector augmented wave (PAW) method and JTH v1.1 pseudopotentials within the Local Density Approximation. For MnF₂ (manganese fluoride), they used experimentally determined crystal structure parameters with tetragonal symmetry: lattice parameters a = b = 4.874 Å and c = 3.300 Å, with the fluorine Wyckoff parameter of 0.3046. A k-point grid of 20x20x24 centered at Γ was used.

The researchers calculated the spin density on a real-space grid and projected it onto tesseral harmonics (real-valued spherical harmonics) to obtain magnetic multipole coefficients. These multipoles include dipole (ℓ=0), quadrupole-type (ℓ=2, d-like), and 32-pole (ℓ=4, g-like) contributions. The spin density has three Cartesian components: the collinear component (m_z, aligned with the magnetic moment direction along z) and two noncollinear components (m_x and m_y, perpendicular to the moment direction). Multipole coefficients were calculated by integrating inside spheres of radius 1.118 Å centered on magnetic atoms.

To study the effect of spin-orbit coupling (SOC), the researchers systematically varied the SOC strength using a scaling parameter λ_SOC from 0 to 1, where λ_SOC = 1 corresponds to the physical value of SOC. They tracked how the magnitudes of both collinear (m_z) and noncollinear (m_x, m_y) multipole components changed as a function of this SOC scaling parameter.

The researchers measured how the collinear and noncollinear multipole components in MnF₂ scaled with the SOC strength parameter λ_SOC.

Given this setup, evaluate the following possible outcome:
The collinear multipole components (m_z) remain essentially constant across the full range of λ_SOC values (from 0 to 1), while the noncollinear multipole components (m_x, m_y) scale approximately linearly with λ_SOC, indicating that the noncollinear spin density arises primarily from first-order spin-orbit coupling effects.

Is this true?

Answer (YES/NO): NO